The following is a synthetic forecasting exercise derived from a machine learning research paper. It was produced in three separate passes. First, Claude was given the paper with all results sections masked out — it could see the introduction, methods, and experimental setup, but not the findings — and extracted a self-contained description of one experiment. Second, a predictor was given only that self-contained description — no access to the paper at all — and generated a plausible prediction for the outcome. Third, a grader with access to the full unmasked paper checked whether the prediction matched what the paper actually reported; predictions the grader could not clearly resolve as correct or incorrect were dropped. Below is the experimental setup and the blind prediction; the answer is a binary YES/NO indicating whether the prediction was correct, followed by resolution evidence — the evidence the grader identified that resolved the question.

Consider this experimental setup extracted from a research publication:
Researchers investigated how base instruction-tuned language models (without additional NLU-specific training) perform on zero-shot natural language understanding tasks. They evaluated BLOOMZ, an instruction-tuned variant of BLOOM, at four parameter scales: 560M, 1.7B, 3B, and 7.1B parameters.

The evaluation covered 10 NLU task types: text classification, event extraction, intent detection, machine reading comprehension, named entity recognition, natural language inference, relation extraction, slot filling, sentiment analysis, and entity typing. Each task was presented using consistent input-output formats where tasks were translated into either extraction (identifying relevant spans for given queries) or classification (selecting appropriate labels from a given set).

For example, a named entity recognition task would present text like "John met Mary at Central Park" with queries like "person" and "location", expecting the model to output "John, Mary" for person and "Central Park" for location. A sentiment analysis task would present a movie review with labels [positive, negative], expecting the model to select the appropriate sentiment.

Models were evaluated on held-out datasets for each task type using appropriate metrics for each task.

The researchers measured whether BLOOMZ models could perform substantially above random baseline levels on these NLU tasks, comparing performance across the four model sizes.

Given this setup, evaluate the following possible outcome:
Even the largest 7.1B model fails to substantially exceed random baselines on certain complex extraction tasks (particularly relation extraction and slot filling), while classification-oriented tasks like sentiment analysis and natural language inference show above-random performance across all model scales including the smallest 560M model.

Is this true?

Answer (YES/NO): NO